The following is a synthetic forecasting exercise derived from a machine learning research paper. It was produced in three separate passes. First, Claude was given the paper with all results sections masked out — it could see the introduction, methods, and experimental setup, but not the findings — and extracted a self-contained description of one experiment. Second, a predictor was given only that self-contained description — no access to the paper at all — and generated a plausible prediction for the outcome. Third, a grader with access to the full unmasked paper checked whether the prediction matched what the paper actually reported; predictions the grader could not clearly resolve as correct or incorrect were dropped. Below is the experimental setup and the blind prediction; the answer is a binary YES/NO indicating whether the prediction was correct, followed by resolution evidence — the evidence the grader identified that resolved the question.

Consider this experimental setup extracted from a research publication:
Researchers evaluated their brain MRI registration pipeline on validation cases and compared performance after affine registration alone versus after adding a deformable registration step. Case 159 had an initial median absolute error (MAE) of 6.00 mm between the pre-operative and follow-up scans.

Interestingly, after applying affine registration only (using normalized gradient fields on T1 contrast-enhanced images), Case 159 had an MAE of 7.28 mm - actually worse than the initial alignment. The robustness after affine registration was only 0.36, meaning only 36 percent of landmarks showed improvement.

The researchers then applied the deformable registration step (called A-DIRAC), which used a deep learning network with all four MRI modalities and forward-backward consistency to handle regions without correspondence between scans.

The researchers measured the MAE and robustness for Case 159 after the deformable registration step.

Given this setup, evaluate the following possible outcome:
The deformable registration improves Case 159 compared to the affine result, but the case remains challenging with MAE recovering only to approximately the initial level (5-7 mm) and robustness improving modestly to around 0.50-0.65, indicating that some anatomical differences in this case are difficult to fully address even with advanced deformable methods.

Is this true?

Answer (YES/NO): NO